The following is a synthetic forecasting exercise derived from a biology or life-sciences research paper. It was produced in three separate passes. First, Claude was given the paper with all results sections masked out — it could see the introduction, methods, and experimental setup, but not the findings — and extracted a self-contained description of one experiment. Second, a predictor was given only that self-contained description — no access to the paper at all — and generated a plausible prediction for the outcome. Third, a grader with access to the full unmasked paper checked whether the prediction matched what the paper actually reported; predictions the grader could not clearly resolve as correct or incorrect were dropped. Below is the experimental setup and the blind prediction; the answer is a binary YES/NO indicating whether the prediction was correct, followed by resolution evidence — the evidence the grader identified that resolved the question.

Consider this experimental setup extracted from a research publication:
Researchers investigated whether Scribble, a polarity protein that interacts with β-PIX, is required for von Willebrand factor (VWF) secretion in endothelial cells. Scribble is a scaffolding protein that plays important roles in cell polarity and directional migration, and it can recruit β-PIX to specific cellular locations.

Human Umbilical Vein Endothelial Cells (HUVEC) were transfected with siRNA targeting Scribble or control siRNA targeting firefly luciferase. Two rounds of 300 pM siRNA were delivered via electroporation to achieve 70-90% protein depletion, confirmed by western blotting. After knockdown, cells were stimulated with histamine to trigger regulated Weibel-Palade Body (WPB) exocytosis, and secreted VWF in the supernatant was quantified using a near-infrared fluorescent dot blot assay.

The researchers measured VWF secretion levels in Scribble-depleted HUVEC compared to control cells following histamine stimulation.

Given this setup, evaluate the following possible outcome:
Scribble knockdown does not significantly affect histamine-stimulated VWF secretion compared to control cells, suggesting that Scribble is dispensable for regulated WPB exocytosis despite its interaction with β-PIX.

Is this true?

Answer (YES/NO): YES